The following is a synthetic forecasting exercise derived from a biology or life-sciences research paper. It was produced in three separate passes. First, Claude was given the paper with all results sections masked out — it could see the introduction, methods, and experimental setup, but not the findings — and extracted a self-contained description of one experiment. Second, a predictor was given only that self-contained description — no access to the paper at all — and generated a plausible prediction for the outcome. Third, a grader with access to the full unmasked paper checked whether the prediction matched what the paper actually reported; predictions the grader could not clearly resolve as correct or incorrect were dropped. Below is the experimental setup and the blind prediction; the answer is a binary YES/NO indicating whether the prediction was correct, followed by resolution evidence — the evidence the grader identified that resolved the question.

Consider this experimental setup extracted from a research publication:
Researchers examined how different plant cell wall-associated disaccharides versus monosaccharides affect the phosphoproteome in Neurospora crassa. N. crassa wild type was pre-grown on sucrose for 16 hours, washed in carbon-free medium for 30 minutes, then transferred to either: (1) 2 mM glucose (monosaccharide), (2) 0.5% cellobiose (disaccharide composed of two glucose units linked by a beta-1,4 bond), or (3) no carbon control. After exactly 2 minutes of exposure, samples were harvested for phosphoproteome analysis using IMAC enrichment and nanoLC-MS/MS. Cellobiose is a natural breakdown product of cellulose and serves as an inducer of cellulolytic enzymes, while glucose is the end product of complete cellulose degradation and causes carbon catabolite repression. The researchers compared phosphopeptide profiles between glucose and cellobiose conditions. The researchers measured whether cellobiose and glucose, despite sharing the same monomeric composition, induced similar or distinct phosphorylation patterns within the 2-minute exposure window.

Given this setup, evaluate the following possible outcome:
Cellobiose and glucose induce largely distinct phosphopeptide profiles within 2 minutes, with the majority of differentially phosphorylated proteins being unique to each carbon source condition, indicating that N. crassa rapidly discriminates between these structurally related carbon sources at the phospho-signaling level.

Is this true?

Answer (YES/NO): YES